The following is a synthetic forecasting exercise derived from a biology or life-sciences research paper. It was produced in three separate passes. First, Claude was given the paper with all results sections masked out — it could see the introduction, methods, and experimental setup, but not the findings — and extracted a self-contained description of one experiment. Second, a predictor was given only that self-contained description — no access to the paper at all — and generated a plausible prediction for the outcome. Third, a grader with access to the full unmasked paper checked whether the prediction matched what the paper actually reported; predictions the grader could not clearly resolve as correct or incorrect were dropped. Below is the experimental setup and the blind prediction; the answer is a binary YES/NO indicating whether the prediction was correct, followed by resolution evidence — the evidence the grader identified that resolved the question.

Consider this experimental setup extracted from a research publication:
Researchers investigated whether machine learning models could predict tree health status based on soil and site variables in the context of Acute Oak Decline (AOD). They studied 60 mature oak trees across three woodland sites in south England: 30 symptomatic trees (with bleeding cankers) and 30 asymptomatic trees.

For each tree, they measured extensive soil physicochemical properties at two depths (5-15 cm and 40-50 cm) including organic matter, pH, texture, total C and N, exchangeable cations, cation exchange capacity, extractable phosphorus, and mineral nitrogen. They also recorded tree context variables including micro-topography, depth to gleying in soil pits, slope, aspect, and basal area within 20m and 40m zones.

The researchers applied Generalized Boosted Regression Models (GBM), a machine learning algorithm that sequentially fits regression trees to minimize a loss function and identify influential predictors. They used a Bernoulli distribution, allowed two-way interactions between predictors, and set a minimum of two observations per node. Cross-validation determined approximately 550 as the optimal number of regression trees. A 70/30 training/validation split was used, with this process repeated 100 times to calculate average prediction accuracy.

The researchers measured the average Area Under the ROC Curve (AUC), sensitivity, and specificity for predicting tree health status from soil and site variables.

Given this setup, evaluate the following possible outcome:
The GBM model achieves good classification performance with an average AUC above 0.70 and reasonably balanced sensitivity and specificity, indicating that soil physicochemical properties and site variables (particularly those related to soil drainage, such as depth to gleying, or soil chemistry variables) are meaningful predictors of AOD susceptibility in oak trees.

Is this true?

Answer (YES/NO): YES